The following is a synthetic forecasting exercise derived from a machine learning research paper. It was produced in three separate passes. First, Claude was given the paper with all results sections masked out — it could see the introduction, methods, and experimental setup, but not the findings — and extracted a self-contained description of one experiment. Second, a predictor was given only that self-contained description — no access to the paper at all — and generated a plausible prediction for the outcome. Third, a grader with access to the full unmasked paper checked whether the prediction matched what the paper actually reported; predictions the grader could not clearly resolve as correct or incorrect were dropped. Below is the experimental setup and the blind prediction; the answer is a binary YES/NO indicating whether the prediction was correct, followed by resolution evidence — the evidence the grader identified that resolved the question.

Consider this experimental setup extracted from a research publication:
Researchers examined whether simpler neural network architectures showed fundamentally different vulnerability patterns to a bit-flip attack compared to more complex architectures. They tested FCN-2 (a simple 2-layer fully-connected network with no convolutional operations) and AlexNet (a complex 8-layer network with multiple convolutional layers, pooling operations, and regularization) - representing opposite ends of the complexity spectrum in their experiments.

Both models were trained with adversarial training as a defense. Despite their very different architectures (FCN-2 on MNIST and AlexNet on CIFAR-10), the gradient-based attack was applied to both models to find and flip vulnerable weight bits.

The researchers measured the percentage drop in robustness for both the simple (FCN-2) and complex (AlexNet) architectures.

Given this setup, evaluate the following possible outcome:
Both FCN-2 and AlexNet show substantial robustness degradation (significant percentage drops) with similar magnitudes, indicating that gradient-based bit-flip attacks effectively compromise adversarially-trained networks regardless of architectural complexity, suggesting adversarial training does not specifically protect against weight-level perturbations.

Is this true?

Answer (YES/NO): YES